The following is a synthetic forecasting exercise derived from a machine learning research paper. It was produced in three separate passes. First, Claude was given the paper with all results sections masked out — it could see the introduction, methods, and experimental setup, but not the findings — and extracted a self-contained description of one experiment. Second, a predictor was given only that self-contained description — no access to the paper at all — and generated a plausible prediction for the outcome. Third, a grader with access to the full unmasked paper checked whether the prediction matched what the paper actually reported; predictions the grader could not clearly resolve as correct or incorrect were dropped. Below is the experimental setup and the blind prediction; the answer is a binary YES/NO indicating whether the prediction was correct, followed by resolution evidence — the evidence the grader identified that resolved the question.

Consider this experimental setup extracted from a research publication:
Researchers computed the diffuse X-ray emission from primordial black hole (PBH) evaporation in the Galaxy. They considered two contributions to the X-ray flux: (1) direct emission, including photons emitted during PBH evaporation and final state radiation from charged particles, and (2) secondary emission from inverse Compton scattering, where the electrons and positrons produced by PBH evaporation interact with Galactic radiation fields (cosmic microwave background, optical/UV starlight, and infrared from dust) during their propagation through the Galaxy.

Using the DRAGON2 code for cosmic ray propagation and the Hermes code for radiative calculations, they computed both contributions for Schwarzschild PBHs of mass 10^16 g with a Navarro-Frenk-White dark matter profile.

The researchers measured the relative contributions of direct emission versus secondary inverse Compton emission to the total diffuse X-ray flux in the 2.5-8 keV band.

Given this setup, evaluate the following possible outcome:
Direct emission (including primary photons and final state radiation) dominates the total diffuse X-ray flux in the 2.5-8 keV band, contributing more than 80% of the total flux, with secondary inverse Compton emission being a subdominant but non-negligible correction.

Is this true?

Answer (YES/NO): NO